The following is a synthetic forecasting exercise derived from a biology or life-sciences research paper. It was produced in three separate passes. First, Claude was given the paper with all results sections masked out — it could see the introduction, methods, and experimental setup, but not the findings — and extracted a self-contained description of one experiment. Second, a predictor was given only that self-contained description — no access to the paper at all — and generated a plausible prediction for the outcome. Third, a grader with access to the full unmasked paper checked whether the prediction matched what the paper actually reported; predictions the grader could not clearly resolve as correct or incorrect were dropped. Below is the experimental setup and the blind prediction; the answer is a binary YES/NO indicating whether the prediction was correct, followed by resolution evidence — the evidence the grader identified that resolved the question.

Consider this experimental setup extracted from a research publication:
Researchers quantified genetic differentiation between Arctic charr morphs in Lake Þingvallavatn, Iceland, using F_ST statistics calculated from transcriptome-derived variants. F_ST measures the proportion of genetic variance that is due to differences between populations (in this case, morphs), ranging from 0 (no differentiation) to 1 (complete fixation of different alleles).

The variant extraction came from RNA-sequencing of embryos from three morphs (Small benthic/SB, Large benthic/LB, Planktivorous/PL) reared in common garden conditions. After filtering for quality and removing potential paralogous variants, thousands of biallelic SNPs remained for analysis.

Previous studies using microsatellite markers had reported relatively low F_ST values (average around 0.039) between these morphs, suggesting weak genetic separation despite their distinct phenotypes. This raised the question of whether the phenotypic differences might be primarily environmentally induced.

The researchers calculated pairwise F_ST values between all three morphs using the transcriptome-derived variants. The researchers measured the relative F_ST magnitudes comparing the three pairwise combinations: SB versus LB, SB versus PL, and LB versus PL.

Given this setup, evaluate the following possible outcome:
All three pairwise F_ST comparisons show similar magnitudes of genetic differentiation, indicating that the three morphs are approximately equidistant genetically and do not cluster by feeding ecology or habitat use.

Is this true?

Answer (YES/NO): NO